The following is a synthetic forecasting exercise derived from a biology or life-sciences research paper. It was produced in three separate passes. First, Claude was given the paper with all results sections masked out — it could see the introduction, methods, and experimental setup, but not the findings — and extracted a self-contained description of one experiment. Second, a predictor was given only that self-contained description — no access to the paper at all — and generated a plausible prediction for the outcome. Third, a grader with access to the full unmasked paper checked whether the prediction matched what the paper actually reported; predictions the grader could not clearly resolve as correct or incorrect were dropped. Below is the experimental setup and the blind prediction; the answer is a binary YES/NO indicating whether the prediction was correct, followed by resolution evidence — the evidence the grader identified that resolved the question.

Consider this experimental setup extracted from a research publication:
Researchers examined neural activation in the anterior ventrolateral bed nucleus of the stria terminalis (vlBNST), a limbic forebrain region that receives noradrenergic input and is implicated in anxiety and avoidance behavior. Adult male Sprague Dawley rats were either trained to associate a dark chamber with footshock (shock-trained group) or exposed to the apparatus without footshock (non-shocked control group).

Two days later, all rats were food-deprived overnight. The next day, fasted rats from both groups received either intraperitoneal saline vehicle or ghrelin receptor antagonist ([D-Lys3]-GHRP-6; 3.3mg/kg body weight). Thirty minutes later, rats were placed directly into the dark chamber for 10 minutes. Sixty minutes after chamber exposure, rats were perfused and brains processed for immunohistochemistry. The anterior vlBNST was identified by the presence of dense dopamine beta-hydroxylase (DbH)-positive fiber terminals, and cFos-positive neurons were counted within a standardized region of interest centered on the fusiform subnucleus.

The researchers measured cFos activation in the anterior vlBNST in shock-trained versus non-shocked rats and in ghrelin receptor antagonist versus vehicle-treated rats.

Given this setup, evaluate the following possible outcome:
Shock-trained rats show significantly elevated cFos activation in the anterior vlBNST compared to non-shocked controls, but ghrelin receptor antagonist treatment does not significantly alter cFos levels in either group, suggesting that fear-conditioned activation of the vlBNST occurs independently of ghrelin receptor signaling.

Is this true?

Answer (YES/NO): NO